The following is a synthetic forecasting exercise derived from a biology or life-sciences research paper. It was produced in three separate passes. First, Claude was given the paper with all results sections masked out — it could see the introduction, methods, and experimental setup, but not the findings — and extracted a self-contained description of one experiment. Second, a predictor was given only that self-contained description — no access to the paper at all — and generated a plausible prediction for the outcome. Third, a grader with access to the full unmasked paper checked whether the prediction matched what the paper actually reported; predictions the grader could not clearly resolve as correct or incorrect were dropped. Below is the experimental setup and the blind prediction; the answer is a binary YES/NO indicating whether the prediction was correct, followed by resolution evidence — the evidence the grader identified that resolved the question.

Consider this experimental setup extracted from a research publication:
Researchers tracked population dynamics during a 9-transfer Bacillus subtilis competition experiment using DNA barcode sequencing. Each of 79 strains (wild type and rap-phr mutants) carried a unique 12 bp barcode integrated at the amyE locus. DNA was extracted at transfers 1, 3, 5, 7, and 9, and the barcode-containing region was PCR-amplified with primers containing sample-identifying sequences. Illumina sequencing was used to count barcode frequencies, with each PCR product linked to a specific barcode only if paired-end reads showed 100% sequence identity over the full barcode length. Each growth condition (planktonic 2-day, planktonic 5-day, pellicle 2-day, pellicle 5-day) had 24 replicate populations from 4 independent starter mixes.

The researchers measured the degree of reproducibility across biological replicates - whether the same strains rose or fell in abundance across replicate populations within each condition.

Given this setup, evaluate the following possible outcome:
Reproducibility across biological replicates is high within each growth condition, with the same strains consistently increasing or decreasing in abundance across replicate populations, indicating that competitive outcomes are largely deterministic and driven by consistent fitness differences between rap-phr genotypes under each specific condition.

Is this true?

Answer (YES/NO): NO